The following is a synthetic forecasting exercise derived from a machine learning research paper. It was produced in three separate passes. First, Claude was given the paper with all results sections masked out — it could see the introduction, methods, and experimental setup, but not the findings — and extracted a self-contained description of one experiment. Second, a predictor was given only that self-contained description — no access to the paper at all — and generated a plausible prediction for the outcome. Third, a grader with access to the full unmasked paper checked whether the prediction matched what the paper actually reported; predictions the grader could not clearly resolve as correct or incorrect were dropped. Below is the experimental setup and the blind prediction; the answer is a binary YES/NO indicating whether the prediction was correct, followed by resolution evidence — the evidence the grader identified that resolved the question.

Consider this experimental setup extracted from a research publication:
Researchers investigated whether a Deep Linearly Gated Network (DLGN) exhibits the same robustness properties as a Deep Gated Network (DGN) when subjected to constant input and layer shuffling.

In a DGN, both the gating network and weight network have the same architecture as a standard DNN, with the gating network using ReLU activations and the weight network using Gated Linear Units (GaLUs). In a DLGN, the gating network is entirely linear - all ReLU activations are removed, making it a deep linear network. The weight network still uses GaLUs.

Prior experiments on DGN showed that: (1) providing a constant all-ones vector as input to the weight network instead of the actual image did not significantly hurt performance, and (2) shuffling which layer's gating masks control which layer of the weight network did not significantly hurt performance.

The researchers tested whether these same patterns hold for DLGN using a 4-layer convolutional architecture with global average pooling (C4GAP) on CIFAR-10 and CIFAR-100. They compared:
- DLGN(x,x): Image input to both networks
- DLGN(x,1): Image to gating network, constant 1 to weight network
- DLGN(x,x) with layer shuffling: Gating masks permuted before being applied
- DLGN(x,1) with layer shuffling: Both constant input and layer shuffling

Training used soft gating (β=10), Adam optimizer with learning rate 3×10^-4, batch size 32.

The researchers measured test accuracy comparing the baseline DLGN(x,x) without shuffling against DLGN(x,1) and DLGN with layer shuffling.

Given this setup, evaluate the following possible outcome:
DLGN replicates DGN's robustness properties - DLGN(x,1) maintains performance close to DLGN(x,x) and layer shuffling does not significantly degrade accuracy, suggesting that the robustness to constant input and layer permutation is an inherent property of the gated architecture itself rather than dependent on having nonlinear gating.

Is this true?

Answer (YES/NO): YES